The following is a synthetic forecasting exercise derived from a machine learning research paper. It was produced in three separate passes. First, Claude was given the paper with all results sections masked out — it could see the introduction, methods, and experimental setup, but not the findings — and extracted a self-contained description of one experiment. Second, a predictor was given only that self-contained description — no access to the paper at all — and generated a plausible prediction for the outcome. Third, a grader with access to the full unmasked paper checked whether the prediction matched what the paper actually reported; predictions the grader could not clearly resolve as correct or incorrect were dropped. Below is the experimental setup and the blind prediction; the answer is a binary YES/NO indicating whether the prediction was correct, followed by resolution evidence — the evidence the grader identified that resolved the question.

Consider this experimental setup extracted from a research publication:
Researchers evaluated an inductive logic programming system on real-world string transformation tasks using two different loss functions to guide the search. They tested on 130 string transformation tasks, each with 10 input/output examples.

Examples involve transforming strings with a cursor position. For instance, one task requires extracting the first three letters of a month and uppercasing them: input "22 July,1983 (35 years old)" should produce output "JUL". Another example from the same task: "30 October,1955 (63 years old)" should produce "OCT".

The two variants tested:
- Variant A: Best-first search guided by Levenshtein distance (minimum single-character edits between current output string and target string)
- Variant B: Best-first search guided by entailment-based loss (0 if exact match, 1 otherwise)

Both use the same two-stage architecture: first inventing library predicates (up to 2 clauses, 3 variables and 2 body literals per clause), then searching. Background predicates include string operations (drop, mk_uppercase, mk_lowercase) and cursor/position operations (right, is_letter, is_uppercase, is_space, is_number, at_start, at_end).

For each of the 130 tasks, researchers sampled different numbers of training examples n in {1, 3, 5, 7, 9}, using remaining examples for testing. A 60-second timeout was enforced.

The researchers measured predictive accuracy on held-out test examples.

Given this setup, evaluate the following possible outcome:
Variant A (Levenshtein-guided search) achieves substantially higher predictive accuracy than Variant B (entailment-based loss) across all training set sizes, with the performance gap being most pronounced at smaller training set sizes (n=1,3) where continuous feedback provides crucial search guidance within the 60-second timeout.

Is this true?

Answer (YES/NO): NO